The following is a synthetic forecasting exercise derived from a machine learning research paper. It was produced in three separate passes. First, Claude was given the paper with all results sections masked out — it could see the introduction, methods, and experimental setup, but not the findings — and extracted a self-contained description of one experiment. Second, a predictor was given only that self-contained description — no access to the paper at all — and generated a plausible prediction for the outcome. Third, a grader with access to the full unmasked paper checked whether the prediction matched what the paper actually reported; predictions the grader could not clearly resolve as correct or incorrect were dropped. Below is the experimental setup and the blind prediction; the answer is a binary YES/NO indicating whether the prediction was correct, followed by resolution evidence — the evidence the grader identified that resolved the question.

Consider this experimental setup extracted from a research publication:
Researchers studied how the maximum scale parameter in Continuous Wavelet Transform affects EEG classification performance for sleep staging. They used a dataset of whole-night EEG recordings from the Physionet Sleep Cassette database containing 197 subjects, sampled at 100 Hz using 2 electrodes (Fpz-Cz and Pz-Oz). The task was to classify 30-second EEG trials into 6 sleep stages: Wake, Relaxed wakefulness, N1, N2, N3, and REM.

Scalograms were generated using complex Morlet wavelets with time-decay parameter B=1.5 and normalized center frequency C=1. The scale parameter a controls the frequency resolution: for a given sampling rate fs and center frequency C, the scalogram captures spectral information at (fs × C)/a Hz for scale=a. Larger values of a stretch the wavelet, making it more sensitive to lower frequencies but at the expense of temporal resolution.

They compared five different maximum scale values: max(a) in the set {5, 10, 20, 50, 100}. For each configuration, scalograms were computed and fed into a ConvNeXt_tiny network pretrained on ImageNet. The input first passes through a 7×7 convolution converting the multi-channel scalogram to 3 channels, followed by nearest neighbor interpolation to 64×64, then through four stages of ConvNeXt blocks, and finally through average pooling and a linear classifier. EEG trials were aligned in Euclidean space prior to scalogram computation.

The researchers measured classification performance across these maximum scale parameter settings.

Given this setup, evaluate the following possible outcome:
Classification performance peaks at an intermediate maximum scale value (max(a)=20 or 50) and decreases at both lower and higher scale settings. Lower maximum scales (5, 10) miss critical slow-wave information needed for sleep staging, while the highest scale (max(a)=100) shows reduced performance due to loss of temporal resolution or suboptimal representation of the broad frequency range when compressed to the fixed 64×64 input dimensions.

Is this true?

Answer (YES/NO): NO